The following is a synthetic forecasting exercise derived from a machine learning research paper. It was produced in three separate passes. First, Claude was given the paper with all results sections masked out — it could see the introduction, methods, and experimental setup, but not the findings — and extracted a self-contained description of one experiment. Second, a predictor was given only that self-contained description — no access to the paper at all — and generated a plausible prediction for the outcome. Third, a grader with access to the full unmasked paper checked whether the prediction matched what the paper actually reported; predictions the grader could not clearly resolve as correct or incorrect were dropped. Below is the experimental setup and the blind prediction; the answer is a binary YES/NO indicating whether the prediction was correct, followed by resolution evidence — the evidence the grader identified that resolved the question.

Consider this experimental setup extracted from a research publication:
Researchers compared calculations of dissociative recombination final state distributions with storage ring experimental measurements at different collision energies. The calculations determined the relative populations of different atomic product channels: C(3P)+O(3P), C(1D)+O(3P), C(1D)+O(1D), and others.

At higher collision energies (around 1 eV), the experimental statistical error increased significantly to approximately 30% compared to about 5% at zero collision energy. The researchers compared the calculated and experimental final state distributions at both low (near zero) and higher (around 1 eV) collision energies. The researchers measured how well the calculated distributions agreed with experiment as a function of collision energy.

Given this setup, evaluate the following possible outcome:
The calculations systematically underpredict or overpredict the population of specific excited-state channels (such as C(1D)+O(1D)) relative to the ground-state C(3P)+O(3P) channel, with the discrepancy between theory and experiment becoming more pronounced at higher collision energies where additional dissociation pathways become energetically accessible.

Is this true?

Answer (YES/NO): YES